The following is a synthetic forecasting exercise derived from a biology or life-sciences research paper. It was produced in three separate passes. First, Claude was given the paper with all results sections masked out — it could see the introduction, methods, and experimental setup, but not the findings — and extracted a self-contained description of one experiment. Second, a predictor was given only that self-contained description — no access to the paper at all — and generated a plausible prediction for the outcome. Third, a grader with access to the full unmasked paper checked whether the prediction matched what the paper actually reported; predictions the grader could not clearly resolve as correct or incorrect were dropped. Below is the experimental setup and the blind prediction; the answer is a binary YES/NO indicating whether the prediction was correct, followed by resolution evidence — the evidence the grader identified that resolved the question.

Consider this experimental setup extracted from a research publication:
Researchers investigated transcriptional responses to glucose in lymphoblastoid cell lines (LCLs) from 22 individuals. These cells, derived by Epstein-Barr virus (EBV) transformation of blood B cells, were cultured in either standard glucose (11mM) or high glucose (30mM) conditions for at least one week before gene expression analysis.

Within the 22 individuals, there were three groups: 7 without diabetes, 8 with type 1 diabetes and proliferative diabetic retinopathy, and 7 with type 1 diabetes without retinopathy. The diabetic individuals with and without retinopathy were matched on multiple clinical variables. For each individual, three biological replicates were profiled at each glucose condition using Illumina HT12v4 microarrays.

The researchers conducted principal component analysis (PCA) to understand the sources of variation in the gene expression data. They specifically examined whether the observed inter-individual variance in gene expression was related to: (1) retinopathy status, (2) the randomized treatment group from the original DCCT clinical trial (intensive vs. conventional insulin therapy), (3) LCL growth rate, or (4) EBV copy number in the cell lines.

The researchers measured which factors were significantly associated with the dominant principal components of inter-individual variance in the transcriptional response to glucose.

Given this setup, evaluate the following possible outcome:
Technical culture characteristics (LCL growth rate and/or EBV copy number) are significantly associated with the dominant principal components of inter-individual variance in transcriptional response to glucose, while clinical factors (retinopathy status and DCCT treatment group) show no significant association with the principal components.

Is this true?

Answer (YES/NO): NO